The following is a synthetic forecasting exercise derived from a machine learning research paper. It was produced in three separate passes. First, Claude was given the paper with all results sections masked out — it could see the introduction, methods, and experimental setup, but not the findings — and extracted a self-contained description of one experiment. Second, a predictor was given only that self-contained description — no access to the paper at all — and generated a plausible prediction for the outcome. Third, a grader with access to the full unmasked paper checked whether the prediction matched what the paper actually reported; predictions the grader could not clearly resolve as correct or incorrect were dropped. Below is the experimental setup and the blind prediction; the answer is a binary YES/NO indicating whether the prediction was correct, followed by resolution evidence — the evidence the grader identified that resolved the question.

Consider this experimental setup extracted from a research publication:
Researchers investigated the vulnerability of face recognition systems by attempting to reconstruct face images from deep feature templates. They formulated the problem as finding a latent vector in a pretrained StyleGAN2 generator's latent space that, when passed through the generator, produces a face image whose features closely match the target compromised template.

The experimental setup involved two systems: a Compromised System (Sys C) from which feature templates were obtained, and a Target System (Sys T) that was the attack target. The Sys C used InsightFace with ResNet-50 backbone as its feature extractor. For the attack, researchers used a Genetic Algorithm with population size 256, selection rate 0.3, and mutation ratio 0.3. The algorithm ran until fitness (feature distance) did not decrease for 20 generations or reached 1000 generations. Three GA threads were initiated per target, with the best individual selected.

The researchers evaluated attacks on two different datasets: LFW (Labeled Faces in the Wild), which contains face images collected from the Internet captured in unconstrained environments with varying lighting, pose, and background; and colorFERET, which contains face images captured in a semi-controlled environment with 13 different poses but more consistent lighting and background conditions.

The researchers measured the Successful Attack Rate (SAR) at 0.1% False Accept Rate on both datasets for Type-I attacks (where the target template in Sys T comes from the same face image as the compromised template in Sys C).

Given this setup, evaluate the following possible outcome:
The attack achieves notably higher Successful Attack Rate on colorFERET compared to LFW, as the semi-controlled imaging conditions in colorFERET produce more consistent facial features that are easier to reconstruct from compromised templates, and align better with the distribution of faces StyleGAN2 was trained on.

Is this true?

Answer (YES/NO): NO